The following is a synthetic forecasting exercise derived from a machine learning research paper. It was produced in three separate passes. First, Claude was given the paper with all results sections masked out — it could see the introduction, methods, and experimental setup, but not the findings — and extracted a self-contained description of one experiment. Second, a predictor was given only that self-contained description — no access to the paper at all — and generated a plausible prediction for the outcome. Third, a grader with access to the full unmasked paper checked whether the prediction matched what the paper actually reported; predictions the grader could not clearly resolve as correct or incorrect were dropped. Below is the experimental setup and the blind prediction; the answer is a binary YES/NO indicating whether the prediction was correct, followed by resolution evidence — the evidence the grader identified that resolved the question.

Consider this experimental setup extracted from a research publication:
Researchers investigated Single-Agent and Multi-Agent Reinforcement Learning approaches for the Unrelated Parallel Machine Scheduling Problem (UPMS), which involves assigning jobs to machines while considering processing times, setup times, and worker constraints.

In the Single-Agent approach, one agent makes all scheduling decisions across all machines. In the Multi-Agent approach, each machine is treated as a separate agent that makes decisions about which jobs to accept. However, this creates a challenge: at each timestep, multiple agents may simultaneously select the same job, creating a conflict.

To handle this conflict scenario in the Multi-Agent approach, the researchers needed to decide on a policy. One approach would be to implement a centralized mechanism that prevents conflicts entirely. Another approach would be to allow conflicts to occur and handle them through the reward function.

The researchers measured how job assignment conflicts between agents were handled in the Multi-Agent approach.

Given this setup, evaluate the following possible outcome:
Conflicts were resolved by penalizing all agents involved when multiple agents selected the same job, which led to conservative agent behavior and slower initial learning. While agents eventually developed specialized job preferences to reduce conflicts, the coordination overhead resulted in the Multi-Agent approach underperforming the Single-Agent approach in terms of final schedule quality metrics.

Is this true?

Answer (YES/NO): NO